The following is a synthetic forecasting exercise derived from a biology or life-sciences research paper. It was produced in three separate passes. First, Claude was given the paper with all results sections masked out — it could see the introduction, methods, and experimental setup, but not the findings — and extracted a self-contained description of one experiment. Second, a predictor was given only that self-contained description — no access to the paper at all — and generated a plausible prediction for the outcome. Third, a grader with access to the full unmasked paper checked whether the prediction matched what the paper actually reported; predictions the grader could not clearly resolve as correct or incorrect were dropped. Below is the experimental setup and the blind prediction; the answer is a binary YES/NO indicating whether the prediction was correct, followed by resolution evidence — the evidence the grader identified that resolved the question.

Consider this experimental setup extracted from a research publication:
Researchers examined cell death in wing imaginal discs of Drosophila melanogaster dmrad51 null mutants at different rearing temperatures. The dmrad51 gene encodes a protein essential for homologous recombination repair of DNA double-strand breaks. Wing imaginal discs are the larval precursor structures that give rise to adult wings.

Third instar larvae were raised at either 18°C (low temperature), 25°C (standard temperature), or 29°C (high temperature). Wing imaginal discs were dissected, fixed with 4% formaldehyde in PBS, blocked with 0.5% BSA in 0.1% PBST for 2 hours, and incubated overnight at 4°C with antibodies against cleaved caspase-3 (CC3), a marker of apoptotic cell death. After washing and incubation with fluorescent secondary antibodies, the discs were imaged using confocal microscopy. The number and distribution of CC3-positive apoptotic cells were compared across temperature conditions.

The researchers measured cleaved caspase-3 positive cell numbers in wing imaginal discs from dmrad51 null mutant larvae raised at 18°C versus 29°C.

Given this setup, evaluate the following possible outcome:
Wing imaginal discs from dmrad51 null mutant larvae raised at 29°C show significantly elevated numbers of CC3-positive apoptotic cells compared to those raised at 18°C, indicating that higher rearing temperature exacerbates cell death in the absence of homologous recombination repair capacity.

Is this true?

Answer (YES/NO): NO